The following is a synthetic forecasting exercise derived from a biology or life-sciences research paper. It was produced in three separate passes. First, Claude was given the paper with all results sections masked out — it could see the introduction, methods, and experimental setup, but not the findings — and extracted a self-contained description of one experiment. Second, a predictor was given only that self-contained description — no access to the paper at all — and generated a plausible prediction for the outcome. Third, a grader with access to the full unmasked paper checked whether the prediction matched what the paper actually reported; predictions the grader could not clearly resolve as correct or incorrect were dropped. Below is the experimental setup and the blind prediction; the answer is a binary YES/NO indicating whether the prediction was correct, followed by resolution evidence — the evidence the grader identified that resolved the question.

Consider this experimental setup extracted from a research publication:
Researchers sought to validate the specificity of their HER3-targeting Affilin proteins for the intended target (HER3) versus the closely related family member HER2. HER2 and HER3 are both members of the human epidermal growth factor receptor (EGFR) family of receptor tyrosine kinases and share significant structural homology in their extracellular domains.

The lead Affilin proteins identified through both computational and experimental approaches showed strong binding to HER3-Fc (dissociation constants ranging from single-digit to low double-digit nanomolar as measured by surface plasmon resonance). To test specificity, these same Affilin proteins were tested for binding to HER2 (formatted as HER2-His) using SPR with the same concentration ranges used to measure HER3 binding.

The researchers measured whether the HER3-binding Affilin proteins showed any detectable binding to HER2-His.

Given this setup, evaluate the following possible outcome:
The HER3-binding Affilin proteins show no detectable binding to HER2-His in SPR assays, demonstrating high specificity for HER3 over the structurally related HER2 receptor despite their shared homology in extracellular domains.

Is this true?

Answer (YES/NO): YES